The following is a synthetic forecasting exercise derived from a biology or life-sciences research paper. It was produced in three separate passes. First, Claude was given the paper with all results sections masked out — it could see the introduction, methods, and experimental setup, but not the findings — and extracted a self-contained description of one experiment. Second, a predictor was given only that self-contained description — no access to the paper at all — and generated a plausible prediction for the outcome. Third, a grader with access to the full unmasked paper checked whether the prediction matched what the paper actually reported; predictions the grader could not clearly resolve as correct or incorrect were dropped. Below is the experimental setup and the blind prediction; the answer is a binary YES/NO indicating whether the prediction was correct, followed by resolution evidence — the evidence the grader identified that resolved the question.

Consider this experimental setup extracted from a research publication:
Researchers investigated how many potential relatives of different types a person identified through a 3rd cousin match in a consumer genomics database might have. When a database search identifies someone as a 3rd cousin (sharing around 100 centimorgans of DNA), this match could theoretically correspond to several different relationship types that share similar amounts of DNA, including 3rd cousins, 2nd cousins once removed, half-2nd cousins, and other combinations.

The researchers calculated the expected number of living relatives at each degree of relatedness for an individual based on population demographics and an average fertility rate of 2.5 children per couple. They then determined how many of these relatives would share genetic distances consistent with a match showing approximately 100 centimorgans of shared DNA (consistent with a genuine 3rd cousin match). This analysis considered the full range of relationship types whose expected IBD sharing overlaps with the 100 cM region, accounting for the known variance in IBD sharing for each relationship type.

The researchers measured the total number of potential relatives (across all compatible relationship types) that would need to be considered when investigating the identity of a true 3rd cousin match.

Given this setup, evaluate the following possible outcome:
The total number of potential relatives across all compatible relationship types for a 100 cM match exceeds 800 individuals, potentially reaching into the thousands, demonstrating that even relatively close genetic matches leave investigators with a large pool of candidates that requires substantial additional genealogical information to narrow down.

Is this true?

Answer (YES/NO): NO